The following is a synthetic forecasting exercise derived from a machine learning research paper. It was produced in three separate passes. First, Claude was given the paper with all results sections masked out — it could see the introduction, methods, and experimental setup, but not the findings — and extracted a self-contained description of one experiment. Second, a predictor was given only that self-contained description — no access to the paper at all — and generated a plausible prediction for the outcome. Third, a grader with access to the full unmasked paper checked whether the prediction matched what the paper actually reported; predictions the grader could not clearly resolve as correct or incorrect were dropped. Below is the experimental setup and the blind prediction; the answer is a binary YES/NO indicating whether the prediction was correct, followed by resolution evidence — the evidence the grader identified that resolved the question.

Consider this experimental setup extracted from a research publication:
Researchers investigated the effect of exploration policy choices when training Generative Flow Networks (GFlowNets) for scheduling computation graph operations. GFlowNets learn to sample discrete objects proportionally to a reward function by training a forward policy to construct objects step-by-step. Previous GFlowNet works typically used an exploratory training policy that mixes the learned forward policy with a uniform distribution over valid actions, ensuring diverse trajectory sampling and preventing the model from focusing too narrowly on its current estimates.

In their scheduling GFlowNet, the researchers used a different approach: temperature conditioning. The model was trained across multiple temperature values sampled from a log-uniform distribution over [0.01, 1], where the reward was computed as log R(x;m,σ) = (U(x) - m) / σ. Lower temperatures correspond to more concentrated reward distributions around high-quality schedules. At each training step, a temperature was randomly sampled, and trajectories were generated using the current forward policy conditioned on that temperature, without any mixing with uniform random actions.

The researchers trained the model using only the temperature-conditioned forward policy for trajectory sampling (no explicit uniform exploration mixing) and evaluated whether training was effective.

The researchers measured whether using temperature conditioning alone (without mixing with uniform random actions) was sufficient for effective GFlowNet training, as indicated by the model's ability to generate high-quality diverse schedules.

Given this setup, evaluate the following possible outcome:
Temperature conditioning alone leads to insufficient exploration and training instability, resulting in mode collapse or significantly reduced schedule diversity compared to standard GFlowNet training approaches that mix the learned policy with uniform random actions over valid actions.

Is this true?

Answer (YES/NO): NO